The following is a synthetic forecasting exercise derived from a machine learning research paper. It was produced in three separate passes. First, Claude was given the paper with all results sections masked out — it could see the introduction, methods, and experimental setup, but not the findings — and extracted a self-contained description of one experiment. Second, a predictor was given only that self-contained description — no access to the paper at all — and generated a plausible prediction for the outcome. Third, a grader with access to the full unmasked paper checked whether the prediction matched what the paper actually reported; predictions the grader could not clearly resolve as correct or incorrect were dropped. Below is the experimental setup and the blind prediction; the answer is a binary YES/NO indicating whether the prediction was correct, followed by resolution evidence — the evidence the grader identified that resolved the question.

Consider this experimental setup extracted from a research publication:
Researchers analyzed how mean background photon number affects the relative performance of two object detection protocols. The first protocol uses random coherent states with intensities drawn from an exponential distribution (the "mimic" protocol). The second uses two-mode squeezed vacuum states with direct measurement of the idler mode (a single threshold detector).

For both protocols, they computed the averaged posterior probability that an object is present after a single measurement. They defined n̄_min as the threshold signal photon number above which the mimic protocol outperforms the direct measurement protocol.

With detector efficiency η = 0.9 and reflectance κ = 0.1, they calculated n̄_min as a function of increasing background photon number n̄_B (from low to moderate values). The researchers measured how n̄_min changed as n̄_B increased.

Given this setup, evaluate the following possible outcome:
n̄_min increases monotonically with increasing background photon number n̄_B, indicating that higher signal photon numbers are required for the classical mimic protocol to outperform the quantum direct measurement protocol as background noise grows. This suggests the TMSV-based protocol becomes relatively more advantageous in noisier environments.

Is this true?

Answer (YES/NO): NO